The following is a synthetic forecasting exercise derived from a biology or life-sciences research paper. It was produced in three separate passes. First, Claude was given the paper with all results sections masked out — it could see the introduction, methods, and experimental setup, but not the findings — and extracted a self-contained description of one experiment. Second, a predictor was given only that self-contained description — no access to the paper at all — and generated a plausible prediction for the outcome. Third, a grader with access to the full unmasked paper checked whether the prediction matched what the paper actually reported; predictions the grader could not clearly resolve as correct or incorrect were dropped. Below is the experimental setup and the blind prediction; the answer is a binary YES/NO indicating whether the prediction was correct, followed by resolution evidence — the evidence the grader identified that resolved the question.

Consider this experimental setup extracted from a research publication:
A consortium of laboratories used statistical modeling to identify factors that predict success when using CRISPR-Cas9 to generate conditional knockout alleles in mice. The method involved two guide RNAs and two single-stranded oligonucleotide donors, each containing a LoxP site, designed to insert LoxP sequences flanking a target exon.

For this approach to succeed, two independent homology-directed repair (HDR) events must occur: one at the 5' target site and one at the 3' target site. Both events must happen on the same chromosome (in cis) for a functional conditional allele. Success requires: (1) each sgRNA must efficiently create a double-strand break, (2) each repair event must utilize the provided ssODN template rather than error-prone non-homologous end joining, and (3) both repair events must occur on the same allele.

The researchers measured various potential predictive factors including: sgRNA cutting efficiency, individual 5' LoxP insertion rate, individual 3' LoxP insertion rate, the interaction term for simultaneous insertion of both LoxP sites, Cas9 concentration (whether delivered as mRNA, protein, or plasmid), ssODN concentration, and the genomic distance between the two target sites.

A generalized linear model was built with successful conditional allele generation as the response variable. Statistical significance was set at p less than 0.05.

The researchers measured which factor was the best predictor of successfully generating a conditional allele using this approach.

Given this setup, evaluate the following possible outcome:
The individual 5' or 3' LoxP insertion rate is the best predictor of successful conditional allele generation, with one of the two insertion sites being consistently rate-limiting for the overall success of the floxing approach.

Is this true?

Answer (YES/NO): NO